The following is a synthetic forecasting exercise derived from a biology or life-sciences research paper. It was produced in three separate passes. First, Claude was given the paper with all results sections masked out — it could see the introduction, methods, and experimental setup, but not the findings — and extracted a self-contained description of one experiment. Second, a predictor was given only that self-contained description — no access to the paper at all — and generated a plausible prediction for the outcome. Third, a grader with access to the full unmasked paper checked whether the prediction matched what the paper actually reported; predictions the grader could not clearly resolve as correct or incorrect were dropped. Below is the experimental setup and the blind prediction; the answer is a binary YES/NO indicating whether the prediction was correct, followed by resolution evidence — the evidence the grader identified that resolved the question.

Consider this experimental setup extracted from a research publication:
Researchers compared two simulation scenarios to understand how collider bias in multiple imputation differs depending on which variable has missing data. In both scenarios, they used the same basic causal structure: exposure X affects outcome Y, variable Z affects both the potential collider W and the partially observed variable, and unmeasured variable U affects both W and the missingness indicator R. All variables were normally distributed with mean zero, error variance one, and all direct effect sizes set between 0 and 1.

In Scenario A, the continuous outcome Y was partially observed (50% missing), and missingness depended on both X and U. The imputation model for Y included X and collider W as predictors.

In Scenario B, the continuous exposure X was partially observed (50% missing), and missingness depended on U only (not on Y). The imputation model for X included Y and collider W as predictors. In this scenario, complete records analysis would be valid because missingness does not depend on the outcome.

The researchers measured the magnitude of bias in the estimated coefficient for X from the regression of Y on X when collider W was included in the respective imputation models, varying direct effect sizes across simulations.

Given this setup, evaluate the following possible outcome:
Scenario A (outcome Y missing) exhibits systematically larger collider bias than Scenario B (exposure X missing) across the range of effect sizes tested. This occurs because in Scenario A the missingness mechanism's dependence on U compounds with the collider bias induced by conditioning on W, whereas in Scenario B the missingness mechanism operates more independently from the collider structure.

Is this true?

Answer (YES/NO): NO